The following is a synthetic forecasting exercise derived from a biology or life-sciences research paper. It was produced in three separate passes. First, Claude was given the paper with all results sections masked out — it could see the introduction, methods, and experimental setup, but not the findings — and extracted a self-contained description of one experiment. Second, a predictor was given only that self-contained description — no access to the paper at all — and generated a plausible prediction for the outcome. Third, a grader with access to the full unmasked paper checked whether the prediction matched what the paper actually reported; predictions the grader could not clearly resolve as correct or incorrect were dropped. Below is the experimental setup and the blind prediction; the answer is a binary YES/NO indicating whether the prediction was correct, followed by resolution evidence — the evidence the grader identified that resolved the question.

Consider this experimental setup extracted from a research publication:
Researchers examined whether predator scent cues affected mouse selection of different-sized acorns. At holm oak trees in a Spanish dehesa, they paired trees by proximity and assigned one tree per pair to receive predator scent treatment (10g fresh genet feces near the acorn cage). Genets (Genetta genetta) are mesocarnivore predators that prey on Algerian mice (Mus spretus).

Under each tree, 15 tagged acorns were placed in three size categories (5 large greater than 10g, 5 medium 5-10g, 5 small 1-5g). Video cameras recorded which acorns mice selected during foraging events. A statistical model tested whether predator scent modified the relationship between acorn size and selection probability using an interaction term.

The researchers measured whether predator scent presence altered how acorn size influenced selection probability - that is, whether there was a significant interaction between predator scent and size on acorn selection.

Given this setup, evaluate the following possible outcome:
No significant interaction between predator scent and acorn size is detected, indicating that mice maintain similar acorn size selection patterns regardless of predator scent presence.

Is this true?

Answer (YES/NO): NO